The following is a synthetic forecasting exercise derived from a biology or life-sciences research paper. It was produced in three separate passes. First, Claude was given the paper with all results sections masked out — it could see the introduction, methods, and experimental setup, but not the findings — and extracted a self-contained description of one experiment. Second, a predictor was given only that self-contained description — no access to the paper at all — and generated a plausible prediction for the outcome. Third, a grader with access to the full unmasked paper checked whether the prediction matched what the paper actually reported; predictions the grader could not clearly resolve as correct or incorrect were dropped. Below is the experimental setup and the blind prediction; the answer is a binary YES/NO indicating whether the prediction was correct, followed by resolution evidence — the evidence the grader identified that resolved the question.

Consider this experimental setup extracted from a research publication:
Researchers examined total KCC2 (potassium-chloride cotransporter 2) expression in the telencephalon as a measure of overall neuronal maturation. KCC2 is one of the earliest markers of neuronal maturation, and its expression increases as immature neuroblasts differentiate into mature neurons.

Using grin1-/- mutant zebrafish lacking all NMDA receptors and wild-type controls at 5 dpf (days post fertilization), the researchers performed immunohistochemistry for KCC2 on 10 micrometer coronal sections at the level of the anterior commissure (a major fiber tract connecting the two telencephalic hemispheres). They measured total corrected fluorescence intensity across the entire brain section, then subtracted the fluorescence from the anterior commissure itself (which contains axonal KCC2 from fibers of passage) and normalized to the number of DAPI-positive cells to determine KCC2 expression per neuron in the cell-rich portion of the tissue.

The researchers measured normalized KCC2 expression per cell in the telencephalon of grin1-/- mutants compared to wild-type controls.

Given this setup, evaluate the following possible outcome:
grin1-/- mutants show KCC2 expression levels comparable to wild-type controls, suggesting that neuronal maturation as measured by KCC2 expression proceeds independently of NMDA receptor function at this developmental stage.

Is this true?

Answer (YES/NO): NO